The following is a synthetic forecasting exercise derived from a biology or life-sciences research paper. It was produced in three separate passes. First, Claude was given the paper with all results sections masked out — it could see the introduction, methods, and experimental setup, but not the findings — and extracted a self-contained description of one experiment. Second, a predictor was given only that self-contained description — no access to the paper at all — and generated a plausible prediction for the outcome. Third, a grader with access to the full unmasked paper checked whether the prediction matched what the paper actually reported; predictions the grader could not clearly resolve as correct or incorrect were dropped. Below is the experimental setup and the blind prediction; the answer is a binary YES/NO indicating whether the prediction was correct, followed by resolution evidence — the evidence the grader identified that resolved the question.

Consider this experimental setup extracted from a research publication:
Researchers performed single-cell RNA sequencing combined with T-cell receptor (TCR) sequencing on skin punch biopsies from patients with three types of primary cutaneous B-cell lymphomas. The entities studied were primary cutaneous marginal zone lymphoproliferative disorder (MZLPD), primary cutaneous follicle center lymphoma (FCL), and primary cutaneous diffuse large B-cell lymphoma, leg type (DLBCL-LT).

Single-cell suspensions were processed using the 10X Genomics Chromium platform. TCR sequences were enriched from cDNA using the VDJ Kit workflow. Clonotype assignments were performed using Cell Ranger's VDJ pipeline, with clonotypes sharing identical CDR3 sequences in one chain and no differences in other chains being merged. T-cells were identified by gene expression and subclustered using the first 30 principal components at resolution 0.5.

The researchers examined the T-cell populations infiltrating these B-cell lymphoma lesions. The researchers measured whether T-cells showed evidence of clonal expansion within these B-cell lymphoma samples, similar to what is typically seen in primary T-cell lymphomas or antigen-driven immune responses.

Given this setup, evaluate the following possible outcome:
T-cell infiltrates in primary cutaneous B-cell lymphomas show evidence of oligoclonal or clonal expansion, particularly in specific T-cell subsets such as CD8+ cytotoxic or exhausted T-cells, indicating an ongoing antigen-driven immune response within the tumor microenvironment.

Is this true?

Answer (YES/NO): NO